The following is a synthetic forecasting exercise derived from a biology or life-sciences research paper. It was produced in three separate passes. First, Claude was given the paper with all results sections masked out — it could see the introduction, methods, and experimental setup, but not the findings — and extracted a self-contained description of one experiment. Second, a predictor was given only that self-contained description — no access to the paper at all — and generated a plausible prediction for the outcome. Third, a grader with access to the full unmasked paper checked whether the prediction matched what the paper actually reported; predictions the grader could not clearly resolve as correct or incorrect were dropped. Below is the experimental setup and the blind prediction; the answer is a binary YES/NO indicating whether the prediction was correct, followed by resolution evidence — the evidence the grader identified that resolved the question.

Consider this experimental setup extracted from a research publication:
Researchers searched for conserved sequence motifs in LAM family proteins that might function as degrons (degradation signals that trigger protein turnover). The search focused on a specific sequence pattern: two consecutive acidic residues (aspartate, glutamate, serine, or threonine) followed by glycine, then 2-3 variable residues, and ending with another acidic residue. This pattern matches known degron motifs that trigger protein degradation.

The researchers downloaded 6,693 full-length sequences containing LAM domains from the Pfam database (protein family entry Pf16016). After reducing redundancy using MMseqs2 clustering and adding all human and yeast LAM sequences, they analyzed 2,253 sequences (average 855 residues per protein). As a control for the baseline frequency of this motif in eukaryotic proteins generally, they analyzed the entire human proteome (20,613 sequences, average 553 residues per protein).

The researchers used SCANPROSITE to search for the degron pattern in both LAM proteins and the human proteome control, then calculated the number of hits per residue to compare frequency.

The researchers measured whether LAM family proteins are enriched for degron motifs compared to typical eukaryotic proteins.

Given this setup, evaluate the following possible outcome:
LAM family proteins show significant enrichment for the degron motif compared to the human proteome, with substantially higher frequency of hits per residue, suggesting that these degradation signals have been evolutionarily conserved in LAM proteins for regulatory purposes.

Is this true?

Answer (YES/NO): YES